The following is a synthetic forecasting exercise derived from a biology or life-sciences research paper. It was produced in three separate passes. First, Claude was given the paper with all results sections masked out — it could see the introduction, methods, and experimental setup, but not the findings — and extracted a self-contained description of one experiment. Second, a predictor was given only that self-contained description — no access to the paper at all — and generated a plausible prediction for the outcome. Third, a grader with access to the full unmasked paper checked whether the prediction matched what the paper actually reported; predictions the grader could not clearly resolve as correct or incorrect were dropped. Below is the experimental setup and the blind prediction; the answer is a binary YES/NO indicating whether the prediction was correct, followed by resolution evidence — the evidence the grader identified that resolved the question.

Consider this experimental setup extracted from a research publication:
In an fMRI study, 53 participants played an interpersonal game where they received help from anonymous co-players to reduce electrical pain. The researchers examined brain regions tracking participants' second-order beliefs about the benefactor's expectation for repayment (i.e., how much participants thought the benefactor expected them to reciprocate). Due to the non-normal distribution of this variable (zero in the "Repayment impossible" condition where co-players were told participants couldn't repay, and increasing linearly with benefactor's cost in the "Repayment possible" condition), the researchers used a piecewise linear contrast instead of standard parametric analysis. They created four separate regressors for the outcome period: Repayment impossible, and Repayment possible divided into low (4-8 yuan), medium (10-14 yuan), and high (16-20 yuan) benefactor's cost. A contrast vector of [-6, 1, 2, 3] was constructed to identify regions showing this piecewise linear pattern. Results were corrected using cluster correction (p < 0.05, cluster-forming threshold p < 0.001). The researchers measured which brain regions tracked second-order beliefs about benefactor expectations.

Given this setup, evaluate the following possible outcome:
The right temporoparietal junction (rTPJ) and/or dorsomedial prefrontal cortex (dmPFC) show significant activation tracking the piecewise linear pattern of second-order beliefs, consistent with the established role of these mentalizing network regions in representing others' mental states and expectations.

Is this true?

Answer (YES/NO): YES